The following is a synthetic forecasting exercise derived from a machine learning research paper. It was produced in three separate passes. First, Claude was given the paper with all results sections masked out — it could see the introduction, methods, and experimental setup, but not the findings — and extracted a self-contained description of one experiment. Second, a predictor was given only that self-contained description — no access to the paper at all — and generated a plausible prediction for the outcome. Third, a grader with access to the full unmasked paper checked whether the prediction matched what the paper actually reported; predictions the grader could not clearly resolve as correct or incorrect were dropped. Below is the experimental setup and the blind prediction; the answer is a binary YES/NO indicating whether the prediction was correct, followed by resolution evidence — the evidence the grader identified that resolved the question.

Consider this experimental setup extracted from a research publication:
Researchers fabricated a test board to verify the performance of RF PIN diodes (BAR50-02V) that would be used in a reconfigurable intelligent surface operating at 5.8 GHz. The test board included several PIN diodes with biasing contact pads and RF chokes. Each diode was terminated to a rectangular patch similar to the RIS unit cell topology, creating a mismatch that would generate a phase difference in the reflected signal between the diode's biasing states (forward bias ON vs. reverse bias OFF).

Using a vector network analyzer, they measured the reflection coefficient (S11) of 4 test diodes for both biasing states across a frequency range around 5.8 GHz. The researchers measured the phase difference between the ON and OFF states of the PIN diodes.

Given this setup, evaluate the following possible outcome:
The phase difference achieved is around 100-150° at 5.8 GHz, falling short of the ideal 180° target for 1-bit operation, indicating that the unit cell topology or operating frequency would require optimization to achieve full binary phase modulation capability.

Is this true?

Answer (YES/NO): NO